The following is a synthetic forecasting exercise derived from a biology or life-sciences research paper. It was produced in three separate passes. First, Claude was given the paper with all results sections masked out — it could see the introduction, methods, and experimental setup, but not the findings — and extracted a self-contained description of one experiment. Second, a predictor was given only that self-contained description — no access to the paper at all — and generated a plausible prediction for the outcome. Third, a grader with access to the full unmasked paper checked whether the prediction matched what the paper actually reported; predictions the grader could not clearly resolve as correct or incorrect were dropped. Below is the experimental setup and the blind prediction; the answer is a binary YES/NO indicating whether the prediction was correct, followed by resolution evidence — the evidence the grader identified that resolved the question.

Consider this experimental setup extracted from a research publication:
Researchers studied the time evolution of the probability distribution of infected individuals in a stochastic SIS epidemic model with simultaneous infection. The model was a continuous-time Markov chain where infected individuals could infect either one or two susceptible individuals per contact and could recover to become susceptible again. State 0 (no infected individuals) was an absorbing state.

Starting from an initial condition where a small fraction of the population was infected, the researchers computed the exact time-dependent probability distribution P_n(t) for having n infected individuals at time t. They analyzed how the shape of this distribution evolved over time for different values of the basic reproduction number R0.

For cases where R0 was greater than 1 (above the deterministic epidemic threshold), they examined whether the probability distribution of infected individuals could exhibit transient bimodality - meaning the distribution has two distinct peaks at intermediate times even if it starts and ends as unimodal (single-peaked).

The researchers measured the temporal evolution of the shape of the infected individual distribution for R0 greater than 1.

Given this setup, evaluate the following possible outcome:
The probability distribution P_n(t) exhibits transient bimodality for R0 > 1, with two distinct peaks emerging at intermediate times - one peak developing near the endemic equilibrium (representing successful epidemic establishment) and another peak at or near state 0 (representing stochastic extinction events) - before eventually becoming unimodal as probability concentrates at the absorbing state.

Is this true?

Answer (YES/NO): NO